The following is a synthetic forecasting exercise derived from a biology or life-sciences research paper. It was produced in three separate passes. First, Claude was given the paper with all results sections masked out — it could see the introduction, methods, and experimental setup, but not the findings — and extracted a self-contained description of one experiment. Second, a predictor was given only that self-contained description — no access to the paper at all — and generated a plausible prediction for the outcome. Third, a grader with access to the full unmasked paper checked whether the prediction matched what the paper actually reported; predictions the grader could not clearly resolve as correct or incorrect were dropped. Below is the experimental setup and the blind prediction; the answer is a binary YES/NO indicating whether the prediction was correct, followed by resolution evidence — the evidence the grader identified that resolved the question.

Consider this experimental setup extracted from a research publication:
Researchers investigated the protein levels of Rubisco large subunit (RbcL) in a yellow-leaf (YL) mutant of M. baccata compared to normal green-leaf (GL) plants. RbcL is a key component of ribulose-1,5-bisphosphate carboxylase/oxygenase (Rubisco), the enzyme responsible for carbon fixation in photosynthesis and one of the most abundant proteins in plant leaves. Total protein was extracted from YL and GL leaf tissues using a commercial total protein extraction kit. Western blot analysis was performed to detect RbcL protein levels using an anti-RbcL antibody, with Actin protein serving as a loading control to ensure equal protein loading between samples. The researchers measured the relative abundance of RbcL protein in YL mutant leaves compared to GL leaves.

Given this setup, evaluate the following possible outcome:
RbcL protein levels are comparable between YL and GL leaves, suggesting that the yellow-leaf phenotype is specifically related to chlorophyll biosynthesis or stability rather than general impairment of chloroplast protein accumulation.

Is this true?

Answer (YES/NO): NO